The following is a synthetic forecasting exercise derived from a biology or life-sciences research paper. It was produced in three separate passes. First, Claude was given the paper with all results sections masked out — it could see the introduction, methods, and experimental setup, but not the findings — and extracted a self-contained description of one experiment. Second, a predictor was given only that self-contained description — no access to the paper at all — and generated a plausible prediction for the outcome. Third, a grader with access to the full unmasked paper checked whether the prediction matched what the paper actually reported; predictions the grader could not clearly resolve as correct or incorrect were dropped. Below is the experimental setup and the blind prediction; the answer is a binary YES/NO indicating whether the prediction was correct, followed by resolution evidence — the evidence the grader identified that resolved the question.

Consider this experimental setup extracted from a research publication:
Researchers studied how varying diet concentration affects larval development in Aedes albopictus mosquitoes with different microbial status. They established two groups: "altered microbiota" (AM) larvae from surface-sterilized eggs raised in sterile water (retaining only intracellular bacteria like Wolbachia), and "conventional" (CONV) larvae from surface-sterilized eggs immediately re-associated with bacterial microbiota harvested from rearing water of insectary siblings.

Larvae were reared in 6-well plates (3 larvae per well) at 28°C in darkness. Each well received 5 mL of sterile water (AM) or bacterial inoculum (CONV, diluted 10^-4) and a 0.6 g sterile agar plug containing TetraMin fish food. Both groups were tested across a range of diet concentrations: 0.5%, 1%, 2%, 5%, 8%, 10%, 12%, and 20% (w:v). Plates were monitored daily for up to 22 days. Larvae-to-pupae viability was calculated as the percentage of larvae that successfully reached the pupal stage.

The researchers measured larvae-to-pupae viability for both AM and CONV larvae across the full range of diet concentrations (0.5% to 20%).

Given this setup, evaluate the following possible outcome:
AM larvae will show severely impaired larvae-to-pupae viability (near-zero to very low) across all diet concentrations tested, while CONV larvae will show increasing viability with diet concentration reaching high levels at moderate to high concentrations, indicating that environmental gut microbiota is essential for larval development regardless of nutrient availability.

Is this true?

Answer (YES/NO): NO